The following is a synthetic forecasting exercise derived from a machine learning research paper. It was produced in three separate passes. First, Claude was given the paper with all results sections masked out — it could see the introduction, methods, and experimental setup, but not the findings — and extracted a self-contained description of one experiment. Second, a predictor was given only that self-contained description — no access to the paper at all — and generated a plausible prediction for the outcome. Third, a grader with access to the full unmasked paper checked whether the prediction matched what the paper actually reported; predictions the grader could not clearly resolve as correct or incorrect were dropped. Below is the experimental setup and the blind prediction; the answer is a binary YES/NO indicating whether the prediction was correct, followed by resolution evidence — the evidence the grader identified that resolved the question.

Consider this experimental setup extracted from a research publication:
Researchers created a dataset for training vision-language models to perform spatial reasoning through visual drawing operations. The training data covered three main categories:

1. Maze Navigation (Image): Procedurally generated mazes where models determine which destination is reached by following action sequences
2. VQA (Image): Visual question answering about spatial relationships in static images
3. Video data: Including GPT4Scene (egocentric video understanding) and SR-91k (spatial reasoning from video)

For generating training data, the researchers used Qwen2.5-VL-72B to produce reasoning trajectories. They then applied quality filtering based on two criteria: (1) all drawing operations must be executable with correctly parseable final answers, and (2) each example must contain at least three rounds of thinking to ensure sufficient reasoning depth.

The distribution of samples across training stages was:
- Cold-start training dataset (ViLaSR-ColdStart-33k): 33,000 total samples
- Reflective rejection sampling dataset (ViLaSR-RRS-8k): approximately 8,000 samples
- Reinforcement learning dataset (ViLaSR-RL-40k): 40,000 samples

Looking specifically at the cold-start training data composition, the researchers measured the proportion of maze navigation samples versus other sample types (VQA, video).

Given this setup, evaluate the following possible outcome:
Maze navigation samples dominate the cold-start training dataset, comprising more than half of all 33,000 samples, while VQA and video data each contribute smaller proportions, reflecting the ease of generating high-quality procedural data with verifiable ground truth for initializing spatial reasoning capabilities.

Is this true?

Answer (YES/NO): NO